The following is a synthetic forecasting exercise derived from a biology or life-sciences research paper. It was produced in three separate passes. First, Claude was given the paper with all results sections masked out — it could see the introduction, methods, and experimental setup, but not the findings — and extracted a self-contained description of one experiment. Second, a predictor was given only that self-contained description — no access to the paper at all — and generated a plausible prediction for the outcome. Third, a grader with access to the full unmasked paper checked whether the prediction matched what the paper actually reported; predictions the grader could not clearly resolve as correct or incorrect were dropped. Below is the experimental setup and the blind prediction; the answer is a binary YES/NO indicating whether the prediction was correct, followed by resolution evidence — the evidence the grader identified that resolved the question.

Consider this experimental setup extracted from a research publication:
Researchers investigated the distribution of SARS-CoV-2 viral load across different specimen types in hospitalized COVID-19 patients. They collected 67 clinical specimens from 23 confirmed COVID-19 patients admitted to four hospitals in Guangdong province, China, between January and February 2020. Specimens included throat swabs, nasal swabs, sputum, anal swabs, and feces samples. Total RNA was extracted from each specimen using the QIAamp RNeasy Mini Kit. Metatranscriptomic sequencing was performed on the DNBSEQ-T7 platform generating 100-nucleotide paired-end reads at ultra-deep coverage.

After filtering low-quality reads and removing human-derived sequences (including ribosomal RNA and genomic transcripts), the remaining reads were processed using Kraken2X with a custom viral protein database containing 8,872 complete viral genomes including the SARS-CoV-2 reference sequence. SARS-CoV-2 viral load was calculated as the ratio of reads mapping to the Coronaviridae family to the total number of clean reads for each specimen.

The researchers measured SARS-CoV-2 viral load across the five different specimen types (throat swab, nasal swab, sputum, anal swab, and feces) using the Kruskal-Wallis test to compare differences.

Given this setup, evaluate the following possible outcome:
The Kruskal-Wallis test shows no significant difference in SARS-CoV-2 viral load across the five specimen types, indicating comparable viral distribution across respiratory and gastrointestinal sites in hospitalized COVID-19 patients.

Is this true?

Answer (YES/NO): YES